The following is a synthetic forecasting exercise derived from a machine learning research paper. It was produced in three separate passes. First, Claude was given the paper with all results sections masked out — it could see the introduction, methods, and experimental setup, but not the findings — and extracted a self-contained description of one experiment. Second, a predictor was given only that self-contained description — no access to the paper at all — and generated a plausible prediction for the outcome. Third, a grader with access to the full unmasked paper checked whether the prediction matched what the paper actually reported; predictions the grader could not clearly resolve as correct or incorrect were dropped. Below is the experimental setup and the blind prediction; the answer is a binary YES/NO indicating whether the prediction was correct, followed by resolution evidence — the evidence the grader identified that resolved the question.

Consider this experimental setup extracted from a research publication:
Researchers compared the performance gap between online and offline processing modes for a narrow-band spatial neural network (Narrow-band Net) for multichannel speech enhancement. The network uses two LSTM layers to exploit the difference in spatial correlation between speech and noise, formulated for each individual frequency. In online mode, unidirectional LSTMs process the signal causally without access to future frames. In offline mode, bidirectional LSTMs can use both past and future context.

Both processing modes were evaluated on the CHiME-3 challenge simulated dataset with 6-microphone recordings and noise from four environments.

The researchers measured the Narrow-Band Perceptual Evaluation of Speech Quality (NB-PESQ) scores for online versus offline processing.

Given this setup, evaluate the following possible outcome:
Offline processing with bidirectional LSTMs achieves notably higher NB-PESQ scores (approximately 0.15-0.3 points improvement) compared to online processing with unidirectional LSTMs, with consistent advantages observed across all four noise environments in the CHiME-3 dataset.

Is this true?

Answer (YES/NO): NO